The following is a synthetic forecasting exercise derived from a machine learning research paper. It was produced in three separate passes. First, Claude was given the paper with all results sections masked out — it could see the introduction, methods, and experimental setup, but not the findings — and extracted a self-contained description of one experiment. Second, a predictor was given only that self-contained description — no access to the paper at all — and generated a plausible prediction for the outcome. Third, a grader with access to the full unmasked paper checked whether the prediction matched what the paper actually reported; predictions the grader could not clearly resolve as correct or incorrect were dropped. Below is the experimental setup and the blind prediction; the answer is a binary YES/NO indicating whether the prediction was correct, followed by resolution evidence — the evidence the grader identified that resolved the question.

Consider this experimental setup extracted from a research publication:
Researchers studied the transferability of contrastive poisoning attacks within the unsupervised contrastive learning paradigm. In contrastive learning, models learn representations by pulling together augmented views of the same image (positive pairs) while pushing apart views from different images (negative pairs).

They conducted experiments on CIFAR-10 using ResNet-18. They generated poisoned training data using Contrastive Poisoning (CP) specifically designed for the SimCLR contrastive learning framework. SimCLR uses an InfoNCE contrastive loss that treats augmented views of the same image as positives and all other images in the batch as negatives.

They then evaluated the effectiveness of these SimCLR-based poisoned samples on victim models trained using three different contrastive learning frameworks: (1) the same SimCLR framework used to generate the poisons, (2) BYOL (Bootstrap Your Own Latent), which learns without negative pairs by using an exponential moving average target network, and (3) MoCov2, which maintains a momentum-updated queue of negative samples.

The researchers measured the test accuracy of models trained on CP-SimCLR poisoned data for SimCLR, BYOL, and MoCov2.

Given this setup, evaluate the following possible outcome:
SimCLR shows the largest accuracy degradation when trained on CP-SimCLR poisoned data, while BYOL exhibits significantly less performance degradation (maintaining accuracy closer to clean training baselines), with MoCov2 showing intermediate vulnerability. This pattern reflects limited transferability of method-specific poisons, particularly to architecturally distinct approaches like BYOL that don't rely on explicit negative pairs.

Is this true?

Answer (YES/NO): YES